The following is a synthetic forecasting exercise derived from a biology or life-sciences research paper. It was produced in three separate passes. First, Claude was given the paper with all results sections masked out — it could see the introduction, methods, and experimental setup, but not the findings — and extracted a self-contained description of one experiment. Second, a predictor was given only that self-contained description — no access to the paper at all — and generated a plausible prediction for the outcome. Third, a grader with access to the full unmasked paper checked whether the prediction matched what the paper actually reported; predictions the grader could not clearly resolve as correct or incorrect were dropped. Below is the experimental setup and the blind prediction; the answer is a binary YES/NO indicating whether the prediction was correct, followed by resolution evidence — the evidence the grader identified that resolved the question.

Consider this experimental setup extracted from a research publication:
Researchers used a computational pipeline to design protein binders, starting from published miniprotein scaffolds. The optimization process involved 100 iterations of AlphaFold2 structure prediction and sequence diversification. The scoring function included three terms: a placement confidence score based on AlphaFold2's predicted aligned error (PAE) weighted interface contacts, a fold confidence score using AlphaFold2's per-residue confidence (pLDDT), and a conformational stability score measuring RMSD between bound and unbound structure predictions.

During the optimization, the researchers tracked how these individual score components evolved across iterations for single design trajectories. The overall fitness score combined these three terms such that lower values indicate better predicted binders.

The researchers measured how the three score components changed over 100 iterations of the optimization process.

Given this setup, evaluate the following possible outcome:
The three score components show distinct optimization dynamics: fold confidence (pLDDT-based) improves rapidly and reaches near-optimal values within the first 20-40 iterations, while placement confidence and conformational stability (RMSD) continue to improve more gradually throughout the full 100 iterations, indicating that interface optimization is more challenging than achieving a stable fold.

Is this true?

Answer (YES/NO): NO